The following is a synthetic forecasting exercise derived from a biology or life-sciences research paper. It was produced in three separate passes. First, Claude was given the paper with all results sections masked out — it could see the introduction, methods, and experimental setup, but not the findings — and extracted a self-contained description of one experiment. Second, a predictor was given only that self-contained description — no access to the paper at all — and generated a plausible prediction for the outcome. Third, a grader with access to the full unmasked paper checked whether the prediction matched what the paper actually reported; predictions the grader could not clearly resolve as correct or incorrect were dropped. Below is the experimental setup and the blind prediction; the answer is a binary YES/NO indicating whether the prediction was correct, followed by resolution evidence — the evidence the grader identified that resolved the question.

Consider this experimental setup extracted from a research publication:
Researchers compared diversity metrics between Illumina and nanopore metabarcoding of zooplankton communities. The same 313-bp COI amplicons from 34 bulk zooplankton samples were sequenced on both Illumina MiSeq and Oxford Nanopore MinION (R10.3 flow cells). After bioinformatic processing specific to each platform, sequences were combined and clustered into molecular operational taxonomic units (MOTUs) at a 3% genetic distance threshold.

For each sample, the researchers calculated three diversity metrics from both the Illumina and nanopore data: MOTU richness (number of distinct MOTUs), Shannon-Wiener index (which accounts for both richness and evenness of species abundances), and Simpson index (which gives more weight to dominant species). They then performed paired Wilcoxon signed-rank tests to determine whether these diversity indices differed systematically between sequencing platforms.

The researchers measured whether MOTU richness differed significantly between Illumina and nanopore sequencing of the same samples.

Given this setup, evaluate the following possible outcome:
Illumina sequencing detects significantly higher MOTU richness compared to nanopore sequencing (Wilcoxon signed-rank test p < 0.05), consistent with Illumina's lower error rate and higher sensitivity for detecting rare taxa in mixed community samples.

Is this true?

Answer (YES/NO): YES